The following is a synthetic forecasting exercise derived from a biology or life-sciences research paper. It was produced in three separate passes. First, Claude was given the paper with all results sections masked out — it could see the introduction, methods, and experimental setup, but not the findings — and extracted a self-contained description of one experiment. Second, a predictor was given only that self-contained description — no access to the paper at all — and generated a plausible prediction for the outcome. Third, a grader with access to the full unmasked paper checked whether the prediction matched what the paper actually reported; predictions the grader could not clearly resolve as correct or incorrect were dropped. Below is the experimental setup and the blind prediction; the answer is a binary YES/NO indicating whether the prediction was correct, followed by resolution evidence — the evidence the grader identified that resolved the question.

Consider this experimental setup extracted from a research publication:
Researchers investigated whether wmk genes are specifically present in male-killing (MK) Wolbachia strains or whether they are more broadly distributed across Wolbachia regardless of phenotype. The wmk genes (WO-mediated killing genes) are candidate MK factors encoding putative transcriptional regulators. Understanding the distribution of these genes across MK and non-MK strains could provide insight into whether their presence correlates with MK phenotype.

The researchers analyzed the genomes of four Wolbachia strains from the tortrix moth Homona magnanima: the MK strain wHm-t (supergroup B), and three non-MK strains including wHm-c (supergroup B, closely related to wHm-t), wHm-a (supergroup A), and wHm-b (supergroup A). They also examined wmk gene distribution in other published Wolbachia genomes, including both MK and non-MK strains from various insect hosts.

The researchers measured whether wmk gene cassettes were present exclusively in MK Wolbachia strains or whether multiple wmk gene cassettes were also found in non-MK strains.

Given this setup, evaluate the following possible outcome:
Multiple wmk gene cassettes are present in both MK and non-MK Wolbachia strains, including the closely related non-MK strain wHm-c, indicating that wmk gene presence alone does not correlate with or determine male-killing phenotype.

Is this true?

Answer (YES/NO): YES